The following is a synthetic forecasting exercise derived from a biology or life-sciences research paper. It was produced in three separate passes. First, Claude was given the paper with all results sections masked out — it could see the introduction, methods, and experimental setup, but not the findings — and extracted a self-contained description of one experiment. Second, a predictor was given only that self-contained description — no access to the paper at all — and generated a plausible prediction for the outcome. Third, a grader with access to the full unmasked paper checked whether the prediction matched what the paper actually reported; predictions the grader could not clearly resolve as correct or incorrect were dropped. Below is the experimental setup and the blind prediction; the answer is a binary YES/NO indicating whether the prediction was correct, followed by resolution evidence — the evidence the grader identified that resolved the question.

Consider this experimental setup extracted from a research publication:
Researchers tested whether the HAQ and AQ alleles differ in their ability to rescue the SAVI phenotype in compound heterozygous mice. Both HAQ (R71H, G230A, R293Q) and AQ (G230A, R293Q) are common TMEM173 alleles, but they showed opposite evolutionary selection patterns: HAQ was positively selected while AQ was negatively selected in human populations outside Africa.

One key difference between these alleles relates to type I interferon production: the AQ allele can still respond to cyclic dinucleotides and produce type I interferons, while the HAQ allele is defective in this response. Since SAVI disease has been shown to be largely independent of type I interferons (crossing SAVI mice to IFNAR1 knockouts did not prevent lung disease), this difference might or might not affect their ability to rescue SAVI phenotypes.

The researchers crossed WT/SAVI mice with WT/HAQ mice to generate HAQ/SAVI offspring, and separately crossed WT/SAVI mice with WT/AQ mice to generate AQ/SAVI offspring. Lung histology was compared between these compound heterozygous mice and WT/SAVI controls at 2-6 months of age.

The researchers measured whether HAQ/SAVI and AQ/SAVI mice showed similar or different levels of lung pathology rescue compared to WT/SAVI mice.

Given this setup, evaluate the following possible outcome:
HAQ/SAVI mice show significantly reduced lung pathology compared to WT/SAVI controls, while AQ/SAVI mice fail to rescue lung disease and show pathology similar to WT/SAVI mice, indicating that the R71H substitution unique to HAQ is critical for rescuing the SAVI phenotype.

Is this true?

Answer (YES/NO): NO